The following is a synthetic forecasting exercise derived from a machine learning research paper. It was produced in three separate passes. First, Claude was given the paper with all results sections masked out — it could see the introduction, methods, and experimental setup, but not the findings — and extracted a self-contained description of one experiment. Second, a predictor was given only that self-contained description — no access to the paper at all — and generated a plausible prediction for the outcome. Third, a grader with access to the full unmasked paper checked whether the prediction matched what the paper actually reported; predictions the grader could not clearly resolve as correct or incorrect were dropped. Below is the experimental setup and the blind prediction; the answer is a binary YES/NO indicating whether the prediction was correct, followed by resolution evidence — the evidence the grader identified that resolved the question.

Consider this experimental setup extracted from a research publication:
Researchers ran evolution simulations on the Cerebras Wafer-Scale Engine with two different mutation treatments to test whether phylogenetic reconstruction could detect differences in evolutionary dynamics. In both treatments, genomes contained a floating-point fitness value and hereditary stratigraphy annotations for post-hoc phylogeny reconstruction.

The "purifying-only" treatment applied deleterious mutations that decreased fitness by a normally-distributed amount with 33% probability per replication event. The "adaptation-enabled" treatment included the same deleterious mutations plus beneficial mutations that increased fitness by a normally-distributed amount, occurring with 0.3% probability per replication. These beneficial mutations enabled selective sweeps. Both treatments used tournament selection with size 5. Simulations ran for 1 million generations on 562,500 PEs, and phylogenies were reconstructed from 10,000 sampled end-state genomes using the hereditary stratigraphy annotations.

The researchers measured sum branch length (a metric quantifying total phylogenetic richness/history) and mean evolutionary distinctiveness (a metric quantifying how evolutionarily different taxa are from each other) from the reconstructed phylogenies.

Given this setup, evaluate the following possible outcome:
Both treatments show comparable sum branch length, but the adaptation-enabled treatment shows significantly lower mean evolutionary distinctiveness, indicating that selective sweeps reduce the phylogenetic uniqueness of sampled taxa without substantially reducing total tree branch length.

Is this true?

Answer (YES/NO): NO